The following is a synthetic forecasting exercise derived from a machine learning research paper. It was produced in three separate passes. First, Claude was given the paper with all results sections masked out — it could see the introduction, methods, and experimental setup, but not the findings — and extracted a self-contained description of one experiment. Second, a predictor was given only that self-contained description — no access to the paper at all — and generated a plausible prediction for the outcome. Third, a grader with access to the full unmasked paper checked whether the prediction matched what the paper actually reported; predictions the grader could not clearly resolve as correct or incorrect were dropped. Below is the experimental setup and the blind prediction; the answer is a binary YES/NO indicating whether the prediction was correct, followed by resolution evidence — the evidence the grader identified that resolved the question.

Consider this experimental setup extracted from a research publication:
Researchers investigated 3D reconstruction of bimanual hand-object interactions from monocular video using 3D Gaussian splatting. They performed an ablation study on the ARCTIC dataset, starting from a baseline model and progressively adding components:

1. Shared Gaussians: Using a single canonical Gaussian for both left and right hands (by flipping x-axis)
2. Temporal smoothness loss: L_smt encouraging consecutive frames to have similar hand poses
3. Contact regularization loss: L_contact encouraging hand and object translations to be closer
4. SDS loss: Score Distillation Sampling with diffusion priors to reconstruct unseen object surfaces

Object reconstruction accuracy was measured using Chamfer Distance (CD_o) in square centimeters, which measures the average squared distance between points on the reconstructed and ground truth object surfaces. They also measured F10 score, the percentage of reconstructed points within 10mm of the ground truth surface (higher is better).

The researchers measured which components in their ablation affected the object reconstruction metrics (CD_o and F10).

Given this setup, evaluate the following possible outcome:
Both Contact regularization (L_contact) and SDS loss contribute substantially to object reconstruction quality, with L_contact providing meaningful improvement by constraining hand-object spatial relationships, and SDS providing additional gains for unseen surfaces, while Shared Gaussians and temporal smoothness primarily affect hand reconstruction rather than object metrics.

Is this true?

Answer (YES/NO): NO